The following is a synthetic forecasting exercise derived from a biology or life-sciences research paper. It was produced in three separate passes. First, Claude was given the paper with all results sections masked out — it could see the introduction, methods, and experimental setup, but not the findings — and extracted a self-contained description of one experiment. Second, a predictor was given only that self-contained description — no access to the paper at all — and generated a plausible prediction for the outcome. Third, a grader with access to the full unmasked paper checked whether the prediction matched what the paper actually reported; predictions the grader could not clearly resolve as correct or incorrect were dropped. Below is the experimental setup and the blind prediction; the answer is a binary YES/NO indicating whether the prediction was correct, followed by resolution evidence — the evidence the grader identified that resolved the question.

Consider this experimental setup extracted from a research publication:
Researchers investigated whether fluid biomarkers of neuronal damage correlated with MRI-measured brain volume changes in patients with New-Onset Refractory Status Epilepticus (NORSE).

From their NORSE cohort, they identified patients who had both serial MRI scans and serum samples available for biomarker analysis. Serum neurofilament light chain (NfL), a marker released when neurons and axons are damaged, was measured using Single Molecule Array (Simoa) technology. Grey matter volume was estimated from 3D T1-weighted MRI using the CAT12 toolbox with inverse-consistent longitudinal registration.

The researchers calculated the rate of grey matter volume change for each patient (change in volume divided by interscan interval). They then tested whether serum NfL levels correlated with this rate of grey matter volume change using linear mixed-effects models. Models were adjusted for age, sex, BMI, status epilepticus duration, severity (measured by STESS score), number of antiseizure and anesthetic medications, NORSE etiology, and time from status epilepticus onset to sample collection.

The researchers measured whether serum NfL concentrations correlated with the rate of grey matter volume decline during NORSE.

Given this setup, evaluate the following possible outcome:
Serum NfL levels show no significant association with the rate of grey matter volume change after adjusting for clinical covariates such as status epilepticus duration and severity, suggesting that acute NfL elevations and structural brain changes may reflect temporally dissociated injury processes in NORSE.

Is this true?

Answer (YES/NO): NO